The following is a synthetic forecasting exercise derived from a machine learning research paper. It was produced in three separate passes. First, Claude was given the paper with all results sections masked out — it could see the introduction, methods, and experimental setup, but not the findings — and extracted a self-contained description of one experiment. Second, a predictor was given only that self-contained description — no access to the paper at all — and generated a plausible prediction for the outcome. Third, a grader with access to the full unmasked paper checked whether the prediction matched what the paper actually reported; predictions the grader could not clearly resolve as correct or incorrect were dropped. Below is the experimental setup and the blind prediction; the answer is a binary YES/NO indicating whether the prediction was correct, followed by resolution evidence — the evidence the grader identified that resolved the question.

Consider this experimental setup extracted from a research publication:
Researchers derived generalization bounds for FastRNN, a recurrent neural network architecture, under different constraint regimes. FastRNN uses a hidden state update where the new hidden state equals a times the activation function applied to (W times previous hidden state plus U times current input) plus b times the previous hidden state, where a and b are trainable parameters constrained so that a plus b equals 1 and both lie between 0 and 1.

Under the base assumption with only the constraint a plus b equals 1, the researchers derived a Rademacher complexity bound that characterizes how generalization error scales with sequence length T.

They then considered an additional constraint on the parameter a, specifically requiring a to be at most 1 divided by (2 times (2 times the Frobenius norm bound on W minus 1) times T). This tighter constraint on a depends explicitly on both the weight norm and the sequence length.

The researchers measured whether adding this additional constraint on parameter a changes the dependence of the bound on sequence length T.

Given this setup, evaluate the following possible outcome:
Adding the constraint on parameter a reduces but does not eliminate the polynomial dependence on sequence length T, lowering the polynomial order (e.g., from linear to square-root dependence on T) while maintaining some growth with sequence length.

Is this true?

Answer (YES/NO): NO